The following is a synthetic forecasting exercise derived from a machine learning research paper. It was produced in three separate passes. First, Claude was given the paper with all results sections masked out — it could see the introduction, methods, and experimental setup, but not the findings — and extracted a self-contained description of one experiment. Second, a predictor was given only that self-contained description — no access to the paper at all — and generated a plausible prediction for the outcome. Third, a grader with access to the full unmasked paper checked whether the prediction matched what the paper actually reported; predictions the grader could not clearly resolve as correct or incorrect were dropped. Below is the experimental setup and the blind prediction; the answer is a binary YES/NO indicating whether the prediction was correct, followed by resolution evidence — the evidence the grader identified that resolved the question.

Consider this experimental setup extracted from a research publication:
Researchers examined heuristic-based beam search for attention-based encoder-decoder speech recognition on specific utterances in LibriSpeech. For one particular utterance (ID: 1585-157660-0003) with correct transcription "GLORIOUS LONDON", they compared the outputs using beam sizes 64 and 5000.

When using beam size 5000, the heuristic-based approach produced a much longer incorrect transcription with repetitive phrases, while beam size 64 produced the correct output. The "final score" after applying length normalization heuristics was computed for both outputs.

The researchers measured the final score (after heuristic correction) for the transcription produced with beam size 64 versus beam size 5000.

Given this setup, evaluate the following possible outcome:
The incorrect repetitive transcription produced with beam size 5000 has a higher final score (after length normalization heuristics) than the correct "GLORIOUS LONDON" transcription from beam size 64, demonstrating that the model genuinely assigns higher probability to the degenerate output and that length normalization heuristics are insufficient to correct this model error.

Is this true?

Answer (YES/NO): NO